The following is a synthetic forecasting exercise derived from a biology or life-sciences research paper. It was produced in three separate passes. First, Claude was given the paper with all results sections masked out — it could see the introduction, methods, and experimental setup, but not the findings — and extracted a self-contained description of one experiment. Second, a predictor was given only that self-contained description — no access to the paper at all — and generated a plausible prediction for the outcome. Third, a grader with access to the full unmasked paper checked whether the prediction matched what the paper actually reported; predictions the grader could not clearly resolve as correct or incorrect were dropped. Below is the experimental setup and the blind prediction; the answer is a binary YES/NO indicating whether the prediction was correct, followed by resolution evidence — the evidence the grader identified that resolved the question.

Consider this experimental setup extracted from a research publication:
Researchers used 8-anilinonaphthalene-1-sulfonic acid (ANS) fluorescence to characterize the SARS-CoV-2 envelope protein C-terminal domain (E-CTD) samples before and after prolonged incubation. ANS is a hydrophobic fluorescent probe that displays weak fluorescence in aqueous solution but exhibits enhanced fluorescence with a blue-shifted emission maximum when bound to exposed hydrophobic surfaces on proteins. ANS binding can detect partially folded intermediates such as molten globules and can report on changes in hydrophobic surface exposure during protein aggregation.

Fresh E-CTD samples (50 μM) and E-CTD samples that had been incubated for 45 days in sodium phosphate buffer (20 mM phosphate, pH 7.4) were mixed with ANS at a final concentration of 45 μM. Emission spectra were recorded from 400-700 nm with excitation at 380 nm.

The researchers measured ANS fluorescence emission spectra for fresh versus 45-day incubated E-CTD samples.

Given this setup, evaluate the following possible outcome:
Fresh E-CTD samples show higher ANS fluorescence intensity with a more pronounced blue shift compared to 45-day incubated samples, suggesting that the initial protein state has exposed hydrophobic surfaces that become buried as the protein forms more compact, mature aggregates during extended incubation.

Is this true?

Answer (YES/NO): NO